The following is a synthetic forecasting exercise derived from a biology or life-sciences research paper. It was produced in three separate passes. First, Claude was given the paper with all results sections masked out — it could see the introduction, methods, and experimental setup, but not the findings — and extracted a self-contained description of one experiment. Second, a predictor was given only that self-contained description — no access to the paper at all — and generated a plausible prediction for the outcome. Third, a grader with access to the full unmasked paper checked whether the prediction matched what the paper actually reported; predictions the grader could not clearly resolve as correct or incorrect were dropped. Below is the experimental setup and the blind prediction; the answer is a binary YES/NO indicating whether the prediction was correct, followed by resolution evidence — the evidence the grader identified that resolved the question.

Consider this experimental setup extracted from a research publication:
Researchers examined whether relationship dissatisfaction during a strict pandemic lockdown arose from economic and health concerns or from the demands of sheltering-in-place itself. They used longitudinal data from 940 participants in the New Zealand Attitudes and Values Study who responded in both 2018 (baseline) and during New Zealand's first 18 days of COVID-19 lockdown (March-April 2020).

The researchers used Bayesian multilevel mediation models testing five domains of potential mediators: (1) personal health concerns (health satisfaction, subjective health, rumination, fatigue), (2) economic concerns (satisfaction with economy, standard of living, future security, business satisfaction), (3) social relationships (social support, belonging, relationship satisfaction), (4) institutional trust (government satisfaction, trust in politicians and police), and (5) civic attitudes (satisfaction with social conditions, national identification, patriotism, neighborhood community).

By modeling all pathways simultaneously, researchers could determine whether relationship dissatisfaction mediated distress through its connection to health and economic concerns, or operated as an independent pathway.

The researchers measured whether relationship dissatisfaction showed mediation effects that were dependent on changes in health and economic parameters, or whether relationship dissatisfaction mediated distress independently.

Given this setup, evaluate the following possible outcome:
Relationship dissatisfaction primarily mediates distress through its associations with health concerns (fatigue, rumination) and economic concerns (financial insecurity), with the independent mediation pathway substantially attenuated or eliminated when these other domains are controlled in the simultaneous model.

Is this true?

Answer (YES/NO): NO